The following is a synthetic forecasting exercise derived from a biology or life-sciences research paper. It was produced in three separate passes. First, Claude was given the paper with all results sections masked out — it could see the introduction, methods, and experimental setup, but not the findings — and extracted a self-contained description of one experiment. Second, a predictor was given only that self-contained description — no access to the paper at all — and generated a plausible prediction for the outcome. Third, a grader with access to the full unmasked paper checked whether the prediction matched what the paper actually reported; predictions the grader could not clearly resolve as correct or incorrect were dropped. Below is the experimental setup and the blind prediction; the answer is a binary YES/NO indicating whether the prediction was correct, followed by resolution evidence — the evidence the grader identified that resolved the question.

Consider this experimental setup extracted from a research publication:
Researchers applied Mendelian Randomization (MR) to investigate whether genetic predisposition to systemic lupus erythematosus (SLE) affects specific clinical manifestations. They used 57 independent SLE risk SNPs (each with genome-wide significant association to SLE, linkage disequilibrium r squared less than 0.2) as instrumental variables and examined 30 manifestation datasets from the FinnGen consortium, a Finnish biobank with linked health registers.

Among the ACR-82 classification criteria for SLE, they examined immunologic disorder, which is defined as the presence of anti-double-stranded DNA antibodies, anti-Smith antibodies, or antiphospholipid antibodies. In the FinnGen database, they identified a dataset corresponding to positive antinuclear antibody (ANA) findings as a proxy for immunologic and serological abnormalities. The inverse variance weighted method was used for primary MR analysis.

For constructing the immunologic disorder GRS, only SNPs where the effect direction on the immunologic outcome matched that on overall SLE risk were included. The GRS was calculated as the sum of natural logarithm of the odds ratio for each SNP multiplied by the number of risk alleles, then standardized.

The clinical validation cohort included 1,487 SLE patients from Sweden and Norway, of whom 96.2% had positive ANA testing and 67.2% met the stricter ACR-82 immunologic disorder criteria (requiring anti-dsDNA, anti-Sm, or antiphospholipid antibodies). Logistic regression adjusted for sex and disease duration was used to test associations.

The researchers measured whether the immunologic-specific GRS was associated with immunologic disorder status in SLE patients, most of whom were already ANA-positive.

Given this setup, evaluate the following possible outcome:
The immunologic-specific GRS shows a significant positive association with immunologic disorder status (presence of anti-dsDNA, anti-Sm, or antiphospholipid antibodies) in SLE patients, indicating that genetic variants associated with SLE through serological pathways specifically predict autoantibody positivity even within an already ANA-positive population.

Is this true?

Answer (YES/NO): YES